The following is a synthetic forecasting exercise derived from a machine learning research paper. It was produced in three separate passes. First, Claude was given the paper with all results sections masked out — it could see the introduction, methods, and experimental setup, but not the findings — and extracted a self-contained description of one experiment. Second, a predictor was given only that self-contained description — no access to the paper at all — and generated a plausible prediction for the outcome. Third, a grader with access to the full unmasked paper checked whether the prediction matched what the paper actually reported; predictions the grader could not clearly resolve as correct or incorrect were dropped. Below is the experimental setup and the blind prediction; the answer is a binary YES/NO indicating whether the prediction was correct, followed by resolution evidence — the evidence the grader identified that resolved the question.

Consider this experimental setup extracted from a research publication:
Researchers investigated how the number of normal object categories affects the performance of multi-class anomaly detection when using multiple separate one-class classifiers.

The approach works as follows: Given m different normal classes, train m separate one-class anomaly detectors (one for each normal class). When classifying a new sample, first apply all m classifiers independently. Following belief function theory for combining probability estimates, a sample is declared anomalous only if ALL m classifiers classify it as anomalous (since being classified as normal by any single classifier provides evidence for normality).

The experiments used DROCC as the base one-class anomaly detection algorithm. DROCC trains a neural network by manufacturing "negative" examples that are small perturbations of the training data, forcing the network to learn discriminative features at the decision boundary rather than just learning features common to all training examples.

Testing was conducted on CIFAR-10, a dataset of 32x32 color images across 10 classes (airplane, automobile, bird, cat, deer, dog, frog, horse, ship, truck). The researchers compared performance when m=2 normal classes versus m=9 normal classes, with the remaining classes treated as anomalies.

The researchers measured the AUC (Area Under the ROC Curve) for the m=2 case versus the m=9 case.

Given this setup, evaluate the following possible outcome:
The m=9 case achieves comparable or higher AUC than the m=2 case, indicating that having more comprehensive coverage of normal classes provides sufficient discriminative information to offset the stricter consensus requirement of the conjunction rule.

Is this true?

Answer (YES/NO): NO